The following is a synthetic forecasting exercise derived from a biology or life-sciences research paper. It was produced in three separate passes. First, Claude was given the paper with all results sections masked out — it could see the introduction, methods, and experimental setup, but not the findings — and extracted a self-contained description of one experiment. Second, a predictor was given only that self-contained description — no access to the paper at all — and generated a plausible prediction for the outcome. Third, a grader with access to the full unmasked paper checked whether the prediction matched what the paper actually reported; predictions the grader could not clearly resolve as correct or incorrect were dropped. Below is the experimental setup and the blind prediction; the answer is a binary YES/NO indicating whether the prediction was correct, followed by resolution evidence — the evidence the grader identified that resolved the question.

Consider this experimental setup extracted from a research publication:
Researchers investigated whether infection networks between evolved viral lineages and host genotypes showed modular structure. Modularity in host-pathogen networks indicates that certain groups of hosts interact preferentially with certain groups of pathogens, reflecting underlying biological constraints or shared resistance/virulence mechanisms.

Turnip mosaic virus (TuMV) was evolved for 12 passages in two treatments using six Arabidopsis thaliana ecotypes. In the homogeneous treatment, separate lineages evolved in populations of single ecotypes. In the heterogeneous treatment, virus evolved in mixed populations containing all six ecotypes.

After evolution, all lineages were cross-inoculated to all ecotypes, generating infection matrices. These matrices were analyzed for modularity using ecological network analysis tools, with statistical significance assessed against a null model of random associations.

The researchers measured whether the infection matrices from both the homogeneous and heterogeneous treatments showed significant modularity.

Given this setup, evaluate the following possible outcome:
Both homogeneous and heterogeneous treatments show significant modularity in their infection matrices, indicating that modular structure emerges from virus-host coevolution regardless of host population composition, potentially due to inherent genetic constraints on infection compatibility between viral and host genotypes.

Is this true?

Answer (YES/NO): YES